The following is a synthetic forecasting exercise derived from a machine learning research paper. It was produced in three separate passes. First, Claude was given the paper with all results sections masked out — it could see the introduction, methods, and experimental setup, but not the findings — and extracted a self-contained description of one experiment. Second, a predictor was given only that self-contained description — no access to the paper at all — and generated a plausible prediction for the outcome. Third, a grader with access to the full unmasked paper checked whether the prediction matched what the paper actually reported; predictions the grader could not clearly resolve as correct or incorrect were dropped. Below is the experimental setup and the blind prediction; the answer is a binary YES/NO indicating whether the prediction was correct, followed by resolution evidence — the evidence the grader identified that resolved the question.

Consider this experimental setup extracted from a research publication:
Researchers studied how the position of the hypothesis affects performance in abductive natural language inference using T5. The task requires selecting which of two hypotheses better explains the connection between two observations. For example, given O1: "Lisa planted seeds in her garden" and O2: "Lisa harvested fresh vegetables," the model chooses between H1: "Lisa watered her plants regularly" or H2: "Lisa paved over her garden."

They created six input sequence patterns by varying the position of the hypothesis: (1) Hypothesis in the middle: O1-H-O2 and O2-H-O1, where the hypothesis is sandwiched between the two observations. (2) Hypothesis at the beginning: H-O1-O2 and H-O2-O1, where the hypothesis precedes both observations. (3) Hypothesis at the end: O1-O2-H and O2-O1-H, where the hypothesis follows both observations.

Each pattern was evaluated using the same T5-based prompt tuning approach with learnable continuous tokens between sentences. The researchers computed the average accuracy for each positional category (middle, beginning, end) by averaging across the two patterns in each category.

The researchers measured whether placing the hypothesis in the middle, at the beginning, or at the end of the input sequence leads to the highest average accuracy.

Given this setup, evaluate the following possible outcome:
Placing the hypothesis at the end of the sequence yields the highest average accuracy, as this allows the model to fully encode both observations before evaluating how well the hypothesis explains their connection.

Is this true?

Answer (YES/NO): NO